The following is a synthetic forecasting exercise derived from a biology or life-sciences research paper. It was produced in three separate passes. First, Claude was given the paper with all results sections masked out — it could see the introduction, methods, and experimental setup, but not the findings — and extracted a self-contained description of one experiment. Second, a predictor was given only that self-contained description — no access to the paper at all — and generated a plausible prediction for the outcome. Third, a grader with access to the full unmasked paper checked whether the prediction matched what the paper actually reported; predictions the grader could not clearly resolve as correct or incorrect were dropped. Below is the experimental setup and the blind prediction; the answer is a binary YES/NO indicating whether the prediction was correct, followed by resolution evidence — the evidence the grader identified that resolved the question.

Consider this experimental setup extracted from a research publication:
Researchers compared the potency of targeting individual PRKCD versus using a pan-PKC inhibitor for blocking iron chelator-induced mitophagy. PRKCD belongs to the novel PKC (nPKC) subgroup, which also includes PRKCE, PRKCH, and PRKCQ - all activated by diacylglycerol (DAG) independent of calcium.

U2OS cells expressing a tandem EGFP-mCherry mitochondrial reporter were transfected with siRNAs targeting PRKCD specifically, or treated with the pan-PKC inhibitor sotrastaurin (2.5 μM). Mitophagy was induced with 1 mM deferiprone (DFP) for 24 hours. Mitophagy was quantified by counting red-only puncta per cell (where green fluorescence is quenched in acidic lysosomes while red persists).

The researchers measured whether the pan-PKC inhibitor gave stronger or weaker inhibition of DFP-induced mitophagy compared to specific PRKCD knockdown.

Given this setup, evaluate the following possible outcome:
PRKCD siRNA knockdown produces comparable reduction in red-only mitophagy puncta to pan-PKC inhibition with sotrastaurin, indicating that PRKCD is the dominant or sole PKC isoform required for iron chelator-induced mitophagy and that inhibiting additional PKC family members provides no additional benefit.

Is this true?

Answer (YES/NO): NO